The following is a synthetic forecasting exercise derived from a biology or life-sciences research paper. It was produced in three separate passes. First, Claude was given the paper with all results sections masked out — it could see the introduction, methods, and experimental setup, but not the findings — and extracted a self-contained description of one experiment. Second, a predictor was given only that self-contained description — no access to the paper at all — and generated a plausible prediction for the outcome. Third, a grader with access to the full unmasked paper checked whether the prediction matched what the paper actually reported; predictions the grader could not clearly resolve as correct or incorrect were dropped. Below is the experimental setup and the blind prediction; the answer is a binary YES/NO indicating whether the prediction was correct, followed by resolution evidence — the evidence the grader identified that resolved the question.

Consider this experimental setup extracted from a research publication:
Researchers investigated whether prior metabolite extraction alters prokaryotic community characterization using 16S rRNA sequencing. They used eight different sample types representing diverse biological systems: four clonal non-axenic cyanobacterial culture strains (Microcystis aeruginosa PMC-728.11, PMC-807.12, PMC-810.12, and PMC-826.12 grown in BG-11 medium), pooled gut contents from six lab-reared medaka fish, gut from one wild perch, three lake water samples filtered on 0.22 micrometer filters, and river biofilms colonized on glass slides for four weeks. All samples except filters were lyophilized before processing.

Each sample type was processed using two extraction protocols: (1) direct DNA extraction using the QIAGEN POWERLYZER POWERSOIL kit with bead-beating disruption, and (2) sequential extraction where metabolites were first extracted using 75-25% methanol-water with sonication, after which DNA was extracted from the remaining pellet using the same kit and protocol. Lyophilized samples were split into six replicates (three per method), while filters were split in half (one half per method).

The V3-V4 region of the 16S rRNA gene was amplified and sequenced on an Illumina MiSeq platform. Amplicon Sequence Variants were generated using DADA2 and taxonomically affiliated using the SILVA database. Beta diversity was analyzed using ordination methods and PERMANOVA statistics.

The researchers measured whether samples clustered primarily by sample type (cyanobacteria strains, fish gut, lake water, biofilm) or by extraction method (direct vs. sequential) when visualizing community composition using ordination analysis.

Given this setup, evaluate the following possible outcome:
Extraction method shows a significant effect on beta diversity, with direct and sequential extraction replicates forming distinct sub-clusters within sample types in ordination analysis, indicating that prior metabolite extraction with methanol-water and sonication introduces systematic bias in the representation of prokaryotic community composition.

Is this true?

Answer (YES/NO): NO